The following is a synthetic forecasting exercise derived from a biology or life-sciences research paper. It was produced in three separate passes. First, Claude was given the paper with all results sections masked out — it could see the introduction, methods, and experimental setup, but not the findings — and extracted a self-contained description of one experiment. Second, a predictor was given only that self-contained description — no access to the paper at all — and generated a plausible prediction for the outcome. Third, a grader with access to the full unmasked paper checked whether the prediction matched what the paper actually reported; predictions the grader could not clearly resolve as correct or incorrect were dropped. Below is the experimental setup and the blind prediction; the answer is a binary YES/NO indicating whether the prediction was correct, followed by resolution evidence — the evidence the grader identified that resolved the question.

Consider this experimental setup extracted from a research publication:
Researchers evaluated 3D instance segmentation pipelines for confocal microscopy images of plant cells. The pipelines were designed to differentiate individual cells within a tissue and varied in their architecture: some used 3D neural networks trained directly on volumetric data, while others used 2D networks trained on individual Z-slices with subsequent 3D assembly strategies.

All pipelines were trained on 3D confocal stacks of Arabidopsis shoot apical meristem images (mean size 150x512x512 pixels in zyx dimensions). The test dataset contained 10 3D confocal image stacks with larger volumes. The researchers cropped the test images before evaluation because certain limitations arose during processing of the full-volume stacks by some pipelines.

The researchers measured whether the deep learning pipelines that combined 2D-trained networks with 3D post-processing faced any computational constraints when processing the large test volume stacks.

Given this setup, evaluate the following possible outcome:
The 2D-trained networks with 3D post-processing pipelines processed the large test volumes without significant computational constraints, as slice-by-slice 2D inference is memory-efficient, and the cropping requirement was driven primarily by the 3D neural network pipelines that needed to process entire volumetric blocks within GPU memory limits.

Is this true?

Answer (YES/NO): NO